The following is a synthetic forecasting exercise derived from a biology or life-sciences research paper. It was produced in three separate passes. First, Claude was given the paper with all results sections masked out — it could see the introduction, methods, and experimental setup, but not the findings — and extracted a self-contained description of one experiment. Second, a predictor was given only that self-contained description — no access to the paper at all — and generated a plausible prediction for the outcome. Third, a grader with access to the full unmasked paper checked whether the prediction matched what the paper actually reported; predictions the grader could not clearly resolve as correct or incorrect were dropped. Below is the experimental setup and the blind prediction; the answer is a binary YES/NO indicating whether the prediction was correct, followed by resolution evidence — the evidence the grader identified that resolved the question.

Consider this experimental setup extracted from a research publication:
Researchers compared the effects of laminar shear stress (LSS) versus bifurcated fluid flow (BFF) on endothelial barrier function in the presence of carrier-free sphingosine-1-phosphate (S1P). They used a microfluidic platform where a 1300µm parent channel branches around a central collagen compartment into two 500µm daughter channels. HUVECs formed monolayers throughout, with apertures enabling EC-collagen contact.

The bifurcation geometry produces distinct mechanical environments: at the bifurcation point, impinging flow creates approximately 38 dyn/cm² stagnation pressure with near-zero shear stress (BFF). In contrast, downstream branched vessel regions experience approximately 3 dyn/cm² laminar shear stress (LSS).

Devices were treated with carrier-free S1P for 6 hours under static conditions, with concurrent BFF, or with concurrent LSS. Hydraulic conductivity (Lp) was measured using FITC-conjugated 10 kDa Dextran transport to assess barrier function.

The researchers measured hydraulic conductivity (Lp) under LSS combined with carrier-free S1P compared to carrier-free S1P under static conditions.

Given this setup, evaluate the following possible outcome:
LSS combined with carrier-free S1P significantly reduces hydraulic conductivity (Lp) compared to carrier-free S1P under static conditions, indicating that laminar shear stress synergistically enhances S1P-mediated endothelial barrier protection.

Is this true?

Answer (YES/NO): NO